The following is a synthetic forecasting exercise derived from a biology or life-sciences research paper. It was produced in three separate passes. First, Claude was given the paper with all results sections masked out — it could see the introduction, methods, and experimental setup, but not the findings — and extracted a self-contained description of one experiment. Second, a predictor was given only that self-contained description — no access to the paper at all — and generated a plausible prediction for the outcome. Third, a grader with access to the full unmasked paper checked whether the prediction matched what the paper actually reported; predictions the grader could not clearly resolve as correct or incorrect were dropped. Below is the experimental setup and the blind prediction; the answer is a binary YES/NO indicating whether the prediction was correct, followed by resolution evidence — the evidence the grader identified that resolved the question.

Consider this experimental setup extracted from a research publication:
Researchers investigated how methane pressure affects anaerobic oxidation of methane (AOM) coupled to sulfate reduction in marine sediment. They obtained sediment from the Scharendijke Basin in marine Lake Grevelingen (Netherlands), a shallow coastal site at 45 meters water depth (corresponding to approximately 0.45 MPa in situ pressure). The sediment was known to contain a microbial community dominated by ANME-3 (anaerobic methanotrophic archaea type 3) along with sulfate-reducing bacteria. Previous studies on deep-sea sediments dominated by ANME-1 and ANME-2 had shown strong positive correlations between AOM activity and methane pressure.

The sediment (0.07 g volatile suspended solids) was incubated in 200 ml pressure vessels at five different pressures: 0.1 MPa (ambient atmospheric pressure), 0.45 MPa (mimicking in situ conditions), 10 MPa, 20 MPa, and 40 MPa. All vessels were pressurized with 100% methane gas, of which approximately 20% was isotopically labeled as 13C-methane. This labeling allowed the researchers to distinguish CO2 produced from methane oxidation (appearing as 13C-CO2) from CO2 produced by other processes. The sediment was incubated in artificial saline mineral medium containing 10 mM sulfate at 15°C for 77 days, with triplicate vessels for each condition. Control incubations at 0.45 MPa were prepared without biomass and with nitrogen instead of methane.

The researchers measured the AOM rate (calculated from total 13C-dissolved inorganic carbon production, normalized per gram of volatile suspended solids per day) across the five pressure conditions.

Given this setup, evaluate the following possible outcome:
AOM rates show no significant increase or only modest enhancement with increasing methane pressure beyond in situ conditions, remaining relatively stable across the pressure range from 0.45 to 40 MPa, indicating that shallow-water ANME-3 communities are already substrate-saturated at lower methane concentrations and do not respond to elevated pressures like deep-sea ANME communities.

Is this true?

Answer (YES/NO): NO